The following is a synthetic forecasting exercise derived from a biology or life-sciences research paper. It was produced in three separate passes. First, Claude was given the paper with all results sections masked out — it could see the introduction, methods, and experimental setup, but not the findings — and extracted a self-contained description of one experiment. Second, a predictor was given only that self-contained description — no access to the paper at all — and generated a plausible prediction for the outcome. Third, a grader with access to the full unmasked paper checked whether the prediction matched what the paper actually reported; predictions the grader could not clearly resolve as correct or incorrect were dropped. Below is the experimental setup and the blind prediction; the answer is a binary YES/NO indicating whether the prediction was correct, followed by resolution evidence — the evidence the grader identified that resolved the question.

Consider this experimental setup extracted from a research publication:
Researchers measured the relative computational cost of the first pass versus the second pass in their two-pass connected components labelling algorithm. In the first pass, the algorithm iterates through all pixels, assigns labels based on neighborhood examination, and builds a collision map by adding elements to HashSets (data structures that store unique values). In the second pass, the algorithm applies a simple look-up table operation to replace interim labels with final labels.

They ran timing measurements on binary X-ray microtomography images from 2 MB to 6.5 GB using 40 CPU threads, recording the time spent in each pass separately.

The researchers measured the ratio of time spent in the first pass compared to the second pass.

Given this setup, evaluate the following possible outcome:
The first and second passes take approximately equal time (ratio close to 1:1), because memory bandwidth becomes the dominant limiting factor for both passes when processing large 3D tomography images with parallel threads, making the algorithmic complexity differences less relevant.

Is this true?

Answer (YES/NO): NO